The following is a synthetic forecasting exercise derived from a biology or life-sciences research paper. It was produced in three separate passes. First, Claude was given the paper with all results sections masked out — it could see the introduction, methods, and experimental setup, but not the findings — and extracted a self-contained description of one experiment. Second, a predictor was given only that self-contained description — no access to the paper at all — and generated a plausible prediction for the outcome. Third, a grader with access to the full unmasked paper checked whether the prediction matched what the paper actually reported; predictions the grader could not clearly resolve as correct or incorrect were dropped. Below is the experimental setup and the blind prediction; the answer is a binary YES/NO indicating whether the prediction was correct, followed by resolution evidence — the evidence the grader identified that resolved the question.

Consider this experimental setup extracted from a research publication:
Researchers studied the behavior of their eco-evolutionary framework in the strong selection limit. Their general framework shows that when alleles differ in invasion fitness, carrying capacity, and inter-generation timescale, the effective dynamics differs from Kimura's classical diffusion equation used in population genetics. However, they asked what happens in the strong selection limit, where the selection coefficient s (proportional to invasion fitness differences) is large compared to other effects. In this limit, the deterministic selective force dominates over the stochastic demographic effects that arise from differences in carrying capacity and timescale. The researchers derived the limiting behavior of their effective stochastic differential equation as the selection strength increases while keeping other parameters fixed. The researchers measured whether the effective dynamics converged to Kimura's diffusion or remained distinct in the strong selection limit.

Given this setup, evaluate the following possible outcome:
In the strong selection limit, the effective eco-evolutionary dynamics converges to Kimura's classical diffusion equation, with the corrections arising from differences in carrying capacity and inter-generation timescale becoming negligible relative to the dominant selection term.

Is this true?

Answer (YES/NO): YES